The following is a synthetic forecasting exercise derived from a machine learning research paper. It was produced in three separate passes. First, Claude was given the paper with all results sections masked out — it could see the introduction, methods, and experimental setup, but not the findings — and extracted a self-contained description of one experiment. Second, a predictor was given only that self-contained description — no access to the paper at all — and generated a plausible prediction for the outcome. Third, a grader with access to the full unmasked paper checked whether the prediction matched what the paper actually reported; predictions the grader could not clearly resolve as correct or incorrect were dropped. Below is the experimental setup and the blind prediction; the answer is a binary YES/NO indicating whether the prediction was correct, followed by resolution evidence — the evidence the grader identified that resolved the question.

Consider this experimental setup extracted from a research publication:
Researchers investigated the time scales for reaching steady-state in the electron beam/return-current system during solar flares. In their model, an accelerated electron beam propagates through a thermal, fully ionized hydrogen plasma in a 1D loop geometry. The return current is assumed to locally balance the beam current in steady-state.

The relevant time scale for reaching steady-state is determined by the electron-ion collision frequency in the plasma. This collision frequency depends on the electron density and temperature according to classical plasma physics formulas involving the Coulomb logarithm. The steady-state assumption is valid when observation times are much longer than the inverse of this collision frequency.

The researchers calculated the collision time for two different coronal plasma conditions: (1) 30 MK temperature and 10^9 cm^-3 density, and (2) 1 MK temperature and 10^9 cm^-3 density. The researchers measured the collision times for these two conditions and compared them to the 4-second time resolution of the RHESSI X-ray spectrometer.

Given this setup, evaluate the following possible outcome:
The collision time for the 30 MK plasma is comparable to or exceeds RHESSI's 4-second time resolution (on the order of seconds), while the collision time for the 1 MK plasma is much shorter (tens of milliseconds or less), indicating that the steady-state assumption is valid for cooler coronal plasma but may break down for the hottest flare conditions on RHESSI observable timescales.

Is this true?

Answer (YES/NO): NO